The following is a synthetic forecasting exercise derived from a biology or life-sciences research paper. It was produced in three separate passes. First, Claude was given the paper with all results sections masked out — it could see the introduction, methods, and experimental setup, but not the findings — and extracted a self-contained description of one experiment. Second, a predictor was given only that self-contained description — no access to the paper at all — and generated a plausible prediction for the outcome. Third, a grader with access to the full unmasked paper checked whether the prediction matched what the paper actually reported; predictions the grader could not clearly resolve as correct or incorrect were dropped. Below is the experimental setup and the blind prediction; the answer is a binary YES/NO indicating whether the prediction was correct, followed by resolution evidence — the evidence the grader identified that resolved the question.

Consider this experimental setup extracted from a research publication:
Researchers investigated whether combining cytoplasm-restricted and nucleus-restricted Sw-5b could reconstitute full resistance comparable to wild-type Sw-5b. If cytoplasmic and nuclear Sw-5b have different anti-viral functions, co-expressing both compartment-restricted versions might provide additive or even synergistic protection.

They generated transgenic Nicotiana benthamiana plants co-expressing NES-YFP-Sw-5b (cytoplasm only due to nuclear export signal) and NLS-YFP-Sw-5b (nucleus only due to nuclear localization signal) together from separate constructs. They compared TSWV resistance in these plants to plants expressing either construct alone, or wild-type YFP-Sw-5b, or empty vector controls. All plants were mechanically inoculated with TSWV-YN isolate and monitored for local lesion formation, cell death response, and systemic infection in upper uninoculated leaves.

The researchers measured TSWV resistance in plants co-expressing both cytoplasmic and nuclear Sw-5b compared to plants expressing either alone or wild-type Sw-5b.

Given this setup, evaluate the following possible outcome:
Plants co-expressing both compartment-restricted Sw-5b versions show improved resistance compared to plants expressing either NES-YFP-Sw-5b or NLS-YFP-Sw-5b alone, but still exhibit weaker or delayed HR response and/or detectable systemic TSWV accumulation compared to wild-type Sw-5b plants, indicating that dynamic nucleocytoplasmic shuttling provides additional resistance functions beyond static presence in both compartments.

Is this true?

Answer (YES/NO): NO